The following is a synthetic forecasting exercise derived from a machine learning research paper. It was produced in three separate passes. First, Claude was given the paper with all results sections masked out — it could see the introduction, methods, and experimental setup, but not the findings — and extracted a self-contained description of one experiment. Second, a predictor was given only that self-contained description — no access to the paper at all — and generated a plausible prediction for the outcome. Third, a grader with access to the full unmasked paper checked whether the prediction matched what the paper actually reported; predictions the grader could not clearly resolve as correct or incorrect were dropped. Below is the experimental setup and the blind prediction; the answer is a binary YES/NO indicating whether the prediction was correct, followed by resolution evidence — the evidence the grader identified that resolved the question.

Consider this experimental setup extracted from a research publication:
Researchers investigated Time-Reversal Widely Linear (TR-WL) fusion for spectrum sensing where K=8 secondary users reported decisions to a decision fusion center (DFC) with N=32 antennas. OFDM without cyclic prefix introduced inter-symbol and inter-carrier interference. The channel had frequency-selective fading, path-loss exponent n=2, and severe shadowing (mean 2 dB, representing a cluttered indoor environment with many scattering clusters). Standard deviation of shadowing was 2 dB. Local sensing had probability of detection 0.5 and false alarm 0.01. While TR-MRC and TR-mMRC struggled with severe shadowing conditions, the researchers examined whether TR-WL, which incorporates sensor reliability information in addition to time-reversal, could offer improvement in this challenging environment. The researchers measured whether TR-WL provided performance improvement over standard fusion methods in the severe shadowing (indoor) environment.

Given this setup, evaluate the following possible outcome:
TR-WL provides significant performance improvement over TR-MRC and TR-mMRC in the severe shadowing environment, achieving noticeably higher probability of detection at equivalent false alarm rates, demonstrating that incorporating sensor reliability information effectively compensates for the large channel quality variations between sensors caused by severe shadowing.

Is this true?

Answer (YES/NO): NO